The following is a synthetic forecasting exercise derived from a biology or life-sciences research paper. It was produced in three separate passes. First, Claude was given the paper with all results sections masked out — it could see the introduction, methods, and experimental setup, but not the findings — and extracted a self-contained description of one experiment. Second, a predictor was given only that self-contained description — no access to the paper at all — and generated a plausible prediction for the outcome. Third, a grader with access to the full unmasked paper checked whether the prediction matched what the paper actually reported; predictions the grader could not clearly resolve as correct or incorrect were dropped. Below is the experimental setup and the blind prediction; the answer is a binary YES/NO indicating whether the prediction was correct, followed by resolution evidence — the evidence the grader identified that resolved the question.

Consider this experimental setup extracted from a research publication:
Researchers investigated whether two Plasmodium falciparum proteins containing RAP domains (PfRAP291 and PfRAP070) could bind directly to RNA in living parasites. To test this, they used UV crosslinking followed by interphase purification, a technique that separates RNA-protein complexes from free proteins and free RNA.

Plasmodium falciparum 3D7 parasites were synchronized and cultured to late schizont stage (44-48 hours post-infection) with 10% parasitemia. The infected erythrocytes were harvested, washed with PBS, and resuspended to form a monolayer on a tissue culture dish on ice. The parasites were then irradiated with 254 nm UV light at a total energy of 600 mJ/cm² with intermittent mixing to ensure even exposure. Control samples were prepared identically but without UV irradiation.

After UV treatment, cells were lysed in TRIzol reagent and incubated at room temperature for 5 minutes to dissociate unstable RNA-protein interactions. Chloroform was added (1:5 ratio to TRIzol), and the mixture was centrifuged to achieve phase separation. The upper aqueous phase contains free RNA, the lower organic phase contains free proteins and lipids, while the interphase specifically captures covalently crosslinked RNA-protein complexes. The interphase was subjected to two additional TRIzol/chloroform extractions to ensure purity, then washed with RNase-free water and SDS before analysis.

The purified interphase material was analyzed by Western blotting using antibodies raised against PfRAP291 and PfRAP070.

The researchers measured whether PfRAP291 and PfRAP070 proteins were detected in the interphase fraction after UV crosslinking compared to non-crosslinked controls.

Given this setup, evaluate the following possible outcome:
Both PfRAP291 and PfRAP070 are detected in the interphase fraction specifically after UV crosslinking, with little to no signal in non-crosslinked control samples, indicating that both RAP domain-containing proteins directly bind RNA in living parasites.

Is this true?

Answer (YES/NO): YES